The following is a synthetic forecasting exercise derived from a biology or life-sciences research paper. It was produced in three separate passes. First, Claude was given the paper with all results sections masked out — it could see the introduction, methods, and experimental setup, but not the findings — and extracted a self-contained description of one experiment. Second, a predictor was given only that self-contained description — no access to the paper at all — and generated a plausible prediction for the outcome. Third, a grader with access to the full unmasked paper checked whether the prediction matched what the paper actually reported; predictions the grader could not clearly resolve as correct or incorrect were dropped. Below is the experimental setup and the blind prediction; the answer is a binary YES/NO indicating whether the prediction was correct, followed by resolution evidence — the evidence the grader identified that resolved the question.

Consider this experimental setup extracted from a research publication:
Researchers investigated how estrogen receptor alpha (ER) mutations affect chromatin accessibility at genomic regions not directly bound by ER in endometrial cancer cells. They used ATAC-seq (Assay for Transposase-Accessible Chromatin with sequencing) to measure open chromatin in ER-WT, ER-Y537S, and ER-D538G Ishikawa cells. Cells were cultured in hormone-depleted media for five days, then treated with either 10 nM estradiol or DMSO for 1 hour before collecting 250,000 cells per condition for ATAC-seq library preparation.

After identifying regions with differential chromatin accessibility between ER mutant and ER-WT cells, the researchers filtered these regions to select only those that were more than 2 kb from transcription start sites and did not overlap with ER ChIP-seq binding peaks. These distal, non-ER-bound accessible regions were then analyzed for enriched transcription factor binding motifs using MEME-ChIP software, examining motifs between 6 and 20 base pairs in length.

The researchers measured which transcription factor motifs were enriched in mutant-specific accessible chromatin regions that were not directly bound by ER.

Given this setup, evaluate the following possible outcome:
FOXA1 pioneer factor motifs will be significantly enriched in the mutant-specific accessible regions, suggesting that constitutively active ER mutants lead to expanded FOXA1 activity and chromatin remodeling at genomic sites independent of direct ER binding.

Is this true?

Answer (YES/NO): NO